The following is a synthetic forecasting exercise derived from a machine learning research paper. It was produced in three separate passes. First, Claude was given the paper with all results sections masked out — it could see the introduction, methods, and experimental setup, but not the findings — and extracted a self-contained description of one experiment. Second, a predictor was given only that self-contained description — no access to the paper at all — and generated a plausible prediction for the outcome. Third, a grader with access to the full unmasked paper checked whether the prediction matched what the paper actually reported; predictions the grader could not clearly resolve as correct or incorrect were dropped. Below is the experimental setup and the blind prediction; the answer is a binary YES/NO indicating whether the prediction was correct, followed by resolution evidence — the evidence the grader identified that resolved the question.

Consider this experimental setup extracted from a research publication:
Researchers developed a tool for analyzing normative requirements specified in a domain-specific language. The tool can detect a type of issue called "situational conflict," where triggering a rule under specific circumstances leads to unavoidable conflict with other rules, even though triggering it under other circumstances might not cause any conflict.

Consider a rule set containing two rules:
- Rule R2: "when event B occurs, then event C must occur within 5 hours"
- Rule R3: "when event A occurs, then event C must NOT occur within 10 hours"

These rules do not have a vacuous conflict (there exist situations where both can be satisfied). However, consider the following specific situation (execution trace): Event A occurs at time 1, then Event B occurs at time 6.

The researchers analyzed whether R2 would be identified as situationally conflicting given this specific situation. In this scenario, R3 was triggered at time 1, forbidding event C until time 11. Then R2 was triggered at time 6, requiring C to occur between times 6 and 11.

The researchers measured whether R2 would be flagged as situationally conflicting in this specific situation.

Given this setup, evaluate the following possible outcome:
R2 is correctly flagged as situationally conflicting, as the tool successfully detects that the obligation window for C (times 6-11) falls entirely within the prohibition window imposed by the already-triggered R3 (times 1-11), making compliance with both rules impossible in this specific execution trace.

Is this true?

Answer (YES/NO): YES